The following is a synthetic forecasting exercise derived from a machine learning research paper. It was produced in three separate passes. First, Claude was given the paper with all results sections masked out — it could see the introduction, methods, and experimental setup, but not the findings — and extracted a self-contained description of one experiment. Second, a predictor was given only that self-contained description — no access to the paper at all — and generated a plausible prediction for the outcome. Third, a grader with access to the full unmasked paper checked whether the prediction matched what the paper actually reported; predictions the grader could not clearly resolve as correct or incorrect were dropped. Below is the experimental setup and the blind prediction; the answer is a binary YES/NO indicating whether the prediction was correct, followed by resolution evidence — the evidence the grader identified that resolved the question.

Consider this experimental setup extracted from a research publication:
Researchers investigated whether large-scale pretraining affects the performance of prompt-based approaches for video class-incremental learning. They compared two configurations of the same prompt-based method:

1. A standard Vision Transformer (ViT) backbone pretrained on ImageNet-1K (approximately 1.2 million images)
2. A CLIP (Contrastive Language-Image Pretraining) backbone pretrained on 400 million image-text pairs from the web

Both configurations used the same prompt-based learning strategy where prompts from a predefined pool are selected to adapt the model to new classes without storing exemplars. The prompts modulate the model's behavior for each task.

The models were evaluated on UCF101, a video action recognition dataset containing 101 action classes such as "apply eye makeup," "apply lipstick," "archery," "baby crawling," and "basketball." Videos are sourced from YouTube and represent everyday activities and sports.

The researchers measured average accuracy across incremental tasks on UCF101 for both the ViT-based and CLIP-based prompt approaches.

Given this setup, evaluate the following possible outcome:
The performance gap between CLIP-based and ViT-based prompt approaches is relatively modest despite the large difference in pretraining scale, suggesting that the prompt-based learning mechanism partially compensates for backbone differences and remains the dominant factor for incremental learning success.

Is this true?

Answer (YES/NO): YES